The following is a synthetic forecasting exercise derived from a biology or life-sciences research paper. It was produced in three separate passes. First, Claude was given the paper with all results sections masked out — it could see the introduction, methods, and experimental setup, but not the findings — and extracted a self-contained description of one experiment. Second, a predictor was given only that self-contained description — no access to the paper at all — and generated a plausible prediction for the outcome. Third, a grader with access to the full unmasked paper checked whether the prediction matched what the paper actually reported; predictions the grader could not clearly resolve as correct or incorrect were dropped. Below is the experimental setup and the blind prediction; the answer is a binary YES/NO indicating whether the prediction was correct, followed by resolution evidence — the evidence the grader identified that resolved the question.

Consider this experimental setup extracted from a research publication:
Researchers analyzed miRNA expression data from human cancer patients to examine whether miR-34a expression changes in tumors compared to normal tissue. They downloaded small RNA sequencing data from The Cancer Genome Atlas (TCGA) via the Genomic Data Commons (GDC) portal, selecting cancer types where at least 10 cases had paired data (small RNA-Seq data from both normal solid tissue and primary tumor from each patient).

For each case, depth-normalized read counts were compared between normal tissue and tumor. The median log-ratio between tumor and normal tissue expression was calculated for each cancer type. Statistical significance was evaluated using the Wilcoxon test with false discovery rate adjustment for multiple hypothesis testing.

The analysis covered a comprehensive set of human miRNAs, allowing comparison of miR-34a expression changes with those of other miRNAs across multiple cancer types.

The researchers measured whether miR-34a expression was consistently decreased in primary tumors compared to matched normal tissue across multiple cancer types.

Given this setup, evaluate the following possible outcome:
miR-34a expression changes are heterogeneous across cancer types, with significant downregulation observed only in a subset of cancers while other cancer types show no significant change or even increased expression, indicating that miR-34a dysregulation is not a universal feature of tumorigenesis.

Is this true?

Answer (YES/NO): NO